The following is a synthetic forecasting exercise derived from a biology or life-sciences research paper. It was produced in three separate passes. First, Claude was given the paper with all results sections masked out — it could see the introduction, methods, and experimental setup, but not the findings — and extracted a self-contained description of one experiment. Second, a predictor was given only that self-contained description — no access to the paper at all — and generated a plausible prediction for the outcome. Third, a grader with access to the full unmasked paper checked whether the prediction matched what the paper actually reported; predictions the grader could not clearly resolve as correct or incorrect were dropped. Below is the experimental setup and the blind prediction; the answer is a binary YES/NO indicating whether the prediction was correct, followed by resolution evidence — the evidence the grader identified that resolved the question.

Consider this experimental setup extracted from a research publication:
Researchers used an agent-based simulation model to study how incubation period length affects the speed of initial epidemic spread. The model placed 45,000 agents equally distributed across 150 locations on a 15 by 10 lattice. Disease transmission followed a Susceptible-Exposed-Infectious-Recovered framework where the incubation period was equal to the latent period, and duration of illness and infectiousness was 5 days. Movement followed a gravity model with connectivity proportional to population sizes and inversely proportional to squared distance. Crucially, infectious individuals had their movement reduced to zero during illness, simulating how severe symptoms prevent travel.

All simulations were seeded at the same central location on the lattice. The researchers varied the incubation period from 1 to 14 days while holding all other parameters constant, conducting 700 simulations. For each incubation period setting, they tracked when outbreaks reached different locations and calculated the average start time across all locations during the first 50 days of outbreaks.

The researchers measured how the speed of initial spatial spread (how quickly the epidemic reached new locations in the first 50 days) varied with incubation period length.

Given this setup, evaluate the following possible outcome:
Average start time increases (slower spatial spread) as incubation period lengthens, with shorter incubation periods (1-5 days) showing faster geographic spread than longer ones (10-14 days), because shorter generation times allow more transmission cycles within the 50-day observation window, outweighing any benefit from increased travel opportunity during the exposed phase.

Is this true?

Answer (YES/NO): NO